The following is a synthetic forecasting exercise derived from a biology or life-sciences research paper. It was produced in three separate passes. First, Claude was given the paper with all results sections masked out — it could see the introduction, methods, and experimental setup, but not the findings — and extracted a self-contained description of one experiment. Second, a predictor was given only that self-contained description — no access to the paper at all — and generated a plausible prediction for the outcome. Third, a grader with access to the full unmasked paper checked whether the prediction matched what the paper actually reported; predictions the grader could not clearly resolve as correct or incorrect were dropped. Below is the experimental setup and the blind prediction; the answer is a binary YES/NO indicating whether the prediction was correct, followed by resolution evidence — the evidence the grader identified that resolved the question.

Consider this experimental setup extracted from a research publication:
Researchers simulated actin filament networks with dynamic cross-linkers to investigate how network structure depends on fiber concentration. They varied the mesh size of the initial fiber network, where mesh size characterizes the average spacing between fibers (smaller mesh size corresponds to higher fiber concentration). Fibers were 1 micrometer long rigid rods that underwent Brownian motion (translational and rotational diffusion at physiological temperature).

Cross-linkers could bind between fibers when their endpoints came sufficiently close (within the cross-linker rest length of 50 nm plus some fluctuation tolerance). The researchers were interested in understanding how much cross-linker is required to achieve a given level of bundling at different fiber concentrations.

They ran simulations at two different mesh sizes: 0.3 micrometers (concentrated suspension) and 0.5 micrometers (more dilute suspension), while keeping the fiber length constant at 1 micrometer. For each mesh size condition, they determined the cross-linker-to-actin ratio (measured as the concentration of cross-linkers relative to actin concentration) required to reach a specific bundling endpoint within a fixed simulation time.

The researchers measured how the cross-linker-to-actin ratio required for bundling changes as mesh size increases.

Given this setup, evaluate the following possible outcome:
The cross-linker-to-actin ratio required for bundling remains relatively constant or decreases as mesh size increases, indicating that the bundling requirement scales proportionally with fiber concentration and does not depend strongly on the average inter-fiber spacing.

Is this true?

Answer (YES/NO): NO